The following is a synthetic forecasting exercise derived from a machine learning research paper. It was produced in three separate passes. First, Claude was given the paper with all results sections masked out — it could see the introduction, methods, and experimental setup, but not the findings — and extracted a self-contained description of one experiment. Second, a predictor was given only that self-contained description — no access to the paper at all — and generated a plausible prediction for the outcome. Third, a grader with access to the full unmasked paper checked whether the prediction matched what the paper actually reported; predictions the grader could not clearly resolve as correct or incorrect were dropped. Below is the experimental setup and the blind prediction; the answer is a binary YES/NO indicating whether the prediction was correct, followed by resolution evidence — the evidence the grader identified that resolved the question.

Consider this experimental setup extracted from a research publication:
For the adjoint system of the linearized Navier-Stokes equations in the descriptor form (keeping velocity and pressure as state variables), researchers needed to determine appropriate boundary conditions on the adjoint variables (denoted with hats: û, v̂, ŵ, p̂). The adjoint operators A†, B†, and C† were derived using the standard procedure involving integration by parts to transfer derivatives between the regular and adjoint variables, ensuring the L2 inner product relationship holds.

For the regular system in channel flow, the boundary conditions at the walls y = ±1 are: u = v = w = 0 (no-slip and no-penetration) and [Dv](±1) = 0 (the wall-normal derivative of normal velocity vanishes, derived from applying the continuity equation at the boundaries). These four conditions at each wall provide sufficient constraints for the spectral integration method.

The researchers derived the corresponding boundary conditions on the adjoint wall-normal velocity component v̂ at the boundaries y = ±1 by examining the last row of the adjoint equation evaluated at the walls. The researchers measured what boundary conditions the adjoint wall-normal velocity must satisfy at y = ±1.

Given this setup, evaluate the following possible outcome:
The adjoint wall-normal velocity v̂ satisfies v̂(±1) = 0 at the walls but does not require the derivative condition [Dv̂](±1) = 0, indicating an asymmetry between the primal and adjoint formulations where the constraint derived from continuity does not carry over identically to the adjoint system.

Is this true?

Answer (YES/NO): NO